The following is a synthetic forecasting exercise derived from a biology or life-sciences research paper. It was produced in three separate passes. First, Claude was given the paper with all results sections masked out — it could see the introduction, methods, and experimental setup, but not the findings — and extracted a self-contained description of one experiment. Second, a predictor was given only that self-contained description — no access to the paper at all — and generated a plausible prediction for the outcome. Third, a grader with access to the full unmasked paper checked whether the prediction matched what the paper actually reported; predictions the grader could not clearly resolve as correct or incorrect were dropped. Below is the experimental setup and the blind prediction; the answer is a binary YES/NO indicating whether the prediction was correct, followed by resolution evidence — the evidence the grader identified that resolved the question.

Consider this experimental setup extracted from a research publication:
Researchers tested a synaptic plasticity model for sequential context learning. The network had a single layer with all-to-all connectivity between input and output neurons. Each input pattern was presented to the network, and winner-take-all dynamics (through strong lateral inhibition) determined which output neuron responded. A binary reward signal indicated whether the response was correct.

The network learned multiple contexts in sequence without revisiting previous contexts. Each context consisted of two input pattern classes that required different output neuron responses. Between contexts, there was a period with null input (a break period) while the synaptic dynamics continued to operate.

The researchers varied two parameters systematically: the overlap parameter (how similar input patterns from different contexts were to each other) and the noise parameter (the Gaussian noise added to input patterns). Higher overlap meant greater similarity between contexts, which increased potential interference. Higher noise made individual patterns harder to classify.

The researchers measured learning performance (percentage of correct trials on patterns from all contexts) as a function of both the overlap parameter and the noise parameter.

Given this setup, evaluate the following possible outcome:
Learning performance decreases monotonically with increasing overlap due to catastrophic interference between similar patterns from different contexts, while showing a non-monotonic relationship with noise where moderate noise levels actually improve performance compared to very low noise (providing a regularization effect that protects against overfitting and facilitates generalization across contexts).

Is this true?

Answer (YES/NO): NO